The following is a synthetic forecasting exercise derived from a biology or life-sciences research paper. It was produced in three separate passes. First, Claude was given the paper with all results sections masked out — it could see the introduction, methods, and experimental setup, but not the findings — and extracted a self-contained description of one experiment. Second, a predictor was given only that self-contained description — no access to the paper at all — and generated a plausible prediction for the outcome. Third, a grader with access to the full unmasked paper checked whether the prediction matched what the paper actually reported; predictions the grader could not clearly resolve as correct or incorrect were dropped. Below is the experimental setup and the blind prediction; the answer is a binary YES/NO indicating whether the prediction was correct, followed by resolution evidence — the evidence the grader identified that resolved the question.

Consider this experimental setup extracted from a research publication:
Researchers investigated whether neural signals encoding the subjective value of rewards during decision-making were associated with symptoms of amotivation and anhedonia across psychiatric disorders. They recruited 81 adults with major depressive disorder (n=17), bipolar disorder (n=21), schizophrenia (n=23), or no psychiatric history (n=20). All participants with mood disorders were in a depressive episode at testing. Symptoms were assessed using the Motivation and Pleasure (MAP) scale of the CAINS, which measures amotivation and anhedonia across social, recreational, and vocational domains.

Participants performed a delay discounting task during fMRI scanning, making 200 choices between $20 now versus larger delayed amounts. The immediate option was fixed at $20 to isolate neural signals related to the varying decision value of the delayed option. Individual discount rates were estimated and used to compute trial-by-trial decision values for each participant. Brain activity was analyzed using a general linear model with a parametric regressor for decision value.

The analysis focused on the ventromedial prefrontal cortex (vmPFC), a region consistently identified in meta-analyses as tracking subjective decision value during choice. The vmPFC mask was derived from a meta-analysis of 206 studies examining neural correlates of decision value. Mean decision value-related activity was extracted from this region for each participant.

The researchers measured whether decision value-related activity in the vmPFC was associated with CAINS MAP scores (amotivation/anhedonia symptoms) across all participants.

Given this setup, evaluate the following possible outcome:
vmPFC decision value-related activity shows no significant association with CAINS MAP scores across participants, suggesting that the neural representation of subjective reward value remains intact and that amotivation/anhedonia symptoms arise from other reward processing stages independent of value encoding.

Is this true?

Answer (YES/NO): NO